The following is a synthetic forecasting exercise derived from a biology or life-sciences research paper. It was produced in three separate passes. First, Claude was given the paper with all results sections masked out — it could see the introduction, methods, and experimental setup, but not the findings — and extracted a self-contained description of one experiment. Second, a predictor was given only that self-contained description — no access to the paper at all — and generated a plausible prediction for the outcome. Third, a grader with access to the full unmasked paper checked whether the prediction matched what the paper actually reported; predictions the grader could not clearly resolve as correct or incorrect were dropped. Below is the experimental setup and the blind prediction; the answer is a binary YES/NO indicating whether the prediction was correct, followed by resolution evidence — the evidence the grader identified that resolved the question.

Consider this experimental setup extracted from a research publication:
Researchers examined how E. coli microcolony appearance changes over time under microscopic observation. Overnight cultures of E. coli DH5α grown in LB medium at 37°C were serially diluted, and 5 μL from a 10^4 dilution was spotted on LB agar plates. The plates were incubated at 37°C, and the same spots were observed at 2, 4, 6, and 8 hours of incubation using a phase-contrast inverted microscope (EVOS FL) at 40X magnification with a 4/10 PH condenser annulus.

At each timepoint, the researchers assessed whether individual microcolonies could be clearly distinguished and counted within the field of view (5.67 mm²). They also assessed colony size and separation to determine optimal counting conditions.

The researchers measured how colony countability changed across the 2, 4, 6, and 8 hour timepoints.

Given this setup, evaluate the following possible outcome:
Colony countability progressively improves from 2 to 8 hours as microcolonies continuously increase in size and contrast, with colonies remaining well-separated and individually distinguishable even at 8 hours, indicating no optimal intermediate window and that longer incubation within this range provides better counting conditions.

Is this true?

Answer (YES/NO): NO